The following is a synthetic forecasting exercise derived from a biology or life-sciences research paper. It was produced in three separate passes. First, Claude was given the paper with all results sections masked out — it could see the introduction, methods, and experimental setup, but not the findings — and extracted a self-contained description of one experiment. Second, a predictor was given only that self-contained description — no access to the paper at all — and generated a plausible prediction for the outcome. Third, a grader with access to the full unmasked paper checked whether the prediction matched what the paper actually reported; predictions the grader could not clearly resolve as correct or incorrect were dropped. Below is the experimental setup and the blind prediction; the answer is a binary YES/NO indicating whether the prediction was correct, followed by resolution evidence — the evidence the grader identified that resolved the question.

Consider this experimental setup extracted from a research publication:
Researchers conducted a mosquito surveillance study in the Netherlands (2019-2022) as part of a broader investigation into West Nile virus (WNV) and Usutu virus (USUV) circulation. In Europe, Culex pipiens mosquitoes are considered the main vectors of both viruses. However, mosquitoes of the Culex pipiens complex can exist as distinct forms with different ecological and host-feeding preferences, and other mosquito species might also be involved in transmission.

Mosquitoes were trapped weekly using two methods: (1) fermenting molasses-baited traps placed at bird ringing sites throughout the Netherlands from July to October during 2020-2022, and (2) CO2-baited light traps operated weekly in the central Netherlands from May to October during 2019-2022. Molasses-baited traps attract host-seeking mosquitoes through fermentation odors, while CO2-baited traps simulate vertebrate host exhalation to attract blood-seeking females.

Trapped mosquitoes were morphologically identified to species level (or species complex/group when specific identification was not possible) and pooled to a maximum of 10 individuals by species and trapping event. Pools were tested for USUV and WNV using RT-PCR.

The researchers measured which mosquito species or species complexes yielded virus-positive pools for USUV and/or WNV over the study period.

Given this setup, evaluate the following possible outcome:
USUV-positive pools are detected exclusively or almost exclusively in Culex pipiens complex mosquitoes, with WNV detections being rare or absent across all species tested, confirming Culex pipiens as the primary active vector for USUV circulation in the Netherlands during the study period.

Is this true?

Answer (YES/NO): YES